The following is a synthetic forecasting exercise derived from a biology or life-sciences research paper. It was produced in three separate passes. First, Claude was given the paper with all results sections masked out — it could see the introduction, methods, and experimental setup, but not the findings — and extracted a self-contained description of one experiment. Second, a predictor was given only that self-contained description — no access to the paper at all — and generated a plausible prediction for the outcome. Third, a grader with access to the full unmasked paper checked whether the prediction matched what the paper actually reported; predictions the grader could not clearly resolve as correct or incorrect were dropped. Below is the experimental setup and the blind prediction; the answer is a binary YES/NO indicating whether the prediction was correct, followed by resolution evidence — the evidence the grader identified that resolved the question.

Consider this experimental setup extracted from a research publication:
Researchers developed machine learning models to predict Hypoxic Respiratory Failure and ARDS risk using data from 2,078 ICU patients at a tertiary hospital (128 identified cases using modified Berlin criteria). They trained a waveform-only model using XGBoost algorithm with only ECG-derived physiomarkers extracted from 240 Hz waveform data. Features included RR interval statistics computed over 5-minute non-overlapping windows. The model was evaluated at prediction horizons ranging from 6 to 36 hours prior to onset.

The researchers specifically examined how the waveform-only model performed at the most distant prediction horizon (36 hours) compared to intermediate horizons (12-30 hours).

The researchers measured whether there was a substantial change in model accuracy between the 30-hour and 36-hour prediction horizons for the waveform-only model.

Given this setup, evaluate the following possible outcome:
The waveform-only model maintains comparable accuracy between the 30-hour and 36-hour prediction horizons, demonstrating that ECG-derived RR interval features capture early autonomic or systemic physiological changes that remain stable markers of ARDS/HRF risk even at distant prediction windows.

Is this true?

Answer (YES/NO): NO